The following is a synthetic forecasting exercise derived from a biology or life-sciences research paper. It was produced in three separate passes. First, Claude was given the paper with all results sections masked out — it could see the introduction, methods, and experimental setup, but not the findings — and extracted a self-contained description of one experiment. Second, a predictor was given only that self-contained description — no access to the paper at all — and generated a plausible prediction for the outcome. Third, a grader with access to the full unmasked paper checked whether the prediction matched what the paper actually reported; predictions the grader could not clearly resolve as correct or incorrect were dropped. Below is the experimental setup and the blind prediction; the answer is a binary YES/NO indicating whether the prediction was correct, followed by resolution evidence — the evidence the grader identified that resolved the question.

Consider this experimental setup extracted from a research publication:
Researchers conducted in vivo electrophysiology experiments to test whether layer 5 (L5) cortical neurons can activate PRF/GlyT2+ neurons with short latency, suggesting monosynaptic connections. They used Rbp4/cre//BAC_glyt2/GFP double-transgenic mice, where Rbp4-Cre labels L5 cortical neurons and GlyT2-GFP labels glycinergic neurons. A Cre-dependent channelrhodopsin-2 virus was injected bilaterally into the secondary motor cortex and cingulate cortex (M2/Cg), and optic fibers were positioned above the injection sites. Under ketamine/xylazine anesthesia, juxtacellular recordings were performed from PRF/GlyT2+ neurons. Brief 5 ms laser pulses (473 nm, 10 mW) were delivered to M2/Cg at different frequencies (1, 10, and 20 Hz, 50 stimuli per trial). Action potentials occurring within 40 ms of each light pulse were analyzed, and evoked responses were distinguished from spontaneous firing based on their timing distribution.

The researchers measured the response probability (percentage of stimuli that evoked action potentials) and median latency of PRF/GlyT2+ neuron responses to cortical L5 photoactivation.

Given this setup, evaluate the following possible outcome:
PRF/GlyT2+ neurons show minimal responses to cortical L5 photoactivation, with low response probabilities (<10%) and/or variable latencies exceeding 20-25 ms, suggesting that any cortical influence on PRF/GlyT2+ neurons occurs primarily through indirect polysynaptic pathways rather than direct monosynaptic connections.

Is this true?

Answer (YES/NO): NO